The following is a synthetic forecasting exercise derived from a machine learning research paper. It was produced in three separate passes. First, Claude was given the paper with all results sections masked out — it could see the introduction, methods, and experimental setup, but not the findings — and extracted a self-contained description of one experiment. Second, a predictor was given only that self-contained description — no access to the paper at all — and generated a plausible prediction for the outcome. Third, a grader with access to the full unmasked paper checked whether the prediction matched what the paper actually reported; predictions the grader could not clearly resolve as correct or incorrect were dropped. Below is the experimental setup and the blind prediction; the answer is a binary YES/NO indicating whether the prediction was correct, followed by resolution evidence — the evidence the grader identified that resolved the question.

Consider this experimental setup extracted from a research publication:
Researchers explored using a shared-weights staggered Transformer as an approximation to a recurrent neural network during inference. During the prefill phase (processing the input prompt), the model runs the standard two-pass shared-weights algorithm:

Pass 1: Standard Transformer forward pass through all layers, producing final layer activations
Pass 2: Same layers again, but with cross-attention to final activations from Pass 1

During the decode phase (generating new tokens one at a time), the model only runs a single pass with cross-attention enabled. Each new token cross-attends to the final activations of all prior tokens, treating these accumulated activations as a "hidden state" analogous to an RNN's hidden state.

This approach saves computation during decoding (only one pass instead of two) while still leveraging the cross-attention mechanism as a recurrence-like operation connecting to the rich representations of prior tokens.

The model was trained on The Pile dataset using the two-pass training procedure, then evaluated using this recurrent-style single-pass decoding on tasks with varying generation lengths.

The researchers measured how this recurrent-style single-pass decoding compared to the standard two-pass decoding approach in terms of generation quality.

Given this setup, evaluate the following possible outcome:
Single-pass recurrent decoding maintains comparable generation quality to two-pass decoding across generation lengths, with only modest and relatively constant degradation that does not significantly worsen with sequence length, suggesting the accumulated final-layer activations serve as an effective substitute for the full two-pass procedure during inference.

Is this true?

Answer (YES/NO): NO